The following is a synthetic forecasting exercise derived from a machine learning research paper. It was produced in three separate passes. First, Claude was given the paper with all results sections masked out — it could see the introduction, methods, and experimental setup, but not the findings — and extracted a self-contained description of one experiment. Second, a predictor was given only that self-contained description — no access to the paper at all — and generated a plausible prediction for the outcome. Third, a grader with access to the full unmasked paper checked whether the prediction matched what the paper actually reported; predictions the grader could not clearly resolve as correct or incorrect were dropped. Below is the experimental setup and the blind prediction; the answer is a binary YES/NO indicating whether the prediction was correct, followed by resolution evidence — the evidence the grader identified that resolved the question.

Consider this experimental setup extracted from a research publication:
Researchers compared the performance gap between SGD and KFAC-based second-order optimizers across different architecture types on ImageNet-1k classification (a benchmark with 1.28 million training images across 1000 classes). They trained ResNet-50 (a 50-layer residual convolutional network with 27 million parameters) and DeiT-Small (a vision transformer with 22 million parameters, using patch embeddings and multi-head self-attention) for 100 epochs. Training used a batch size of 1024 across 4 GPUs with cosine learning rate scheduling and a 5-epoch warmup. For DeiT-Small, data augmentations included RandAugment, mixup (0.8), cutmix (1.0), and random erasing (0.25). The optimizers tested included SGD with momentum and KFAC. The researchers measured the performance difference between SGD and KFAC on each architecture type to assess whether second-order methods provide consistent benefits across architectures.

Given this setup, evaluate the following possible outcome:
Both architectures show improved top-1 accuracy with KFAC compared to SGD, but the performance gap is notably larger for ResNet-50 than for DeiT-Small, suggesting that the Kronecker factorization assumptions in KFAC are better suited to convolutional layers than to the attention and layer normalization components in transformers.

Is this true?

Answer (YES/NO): NO